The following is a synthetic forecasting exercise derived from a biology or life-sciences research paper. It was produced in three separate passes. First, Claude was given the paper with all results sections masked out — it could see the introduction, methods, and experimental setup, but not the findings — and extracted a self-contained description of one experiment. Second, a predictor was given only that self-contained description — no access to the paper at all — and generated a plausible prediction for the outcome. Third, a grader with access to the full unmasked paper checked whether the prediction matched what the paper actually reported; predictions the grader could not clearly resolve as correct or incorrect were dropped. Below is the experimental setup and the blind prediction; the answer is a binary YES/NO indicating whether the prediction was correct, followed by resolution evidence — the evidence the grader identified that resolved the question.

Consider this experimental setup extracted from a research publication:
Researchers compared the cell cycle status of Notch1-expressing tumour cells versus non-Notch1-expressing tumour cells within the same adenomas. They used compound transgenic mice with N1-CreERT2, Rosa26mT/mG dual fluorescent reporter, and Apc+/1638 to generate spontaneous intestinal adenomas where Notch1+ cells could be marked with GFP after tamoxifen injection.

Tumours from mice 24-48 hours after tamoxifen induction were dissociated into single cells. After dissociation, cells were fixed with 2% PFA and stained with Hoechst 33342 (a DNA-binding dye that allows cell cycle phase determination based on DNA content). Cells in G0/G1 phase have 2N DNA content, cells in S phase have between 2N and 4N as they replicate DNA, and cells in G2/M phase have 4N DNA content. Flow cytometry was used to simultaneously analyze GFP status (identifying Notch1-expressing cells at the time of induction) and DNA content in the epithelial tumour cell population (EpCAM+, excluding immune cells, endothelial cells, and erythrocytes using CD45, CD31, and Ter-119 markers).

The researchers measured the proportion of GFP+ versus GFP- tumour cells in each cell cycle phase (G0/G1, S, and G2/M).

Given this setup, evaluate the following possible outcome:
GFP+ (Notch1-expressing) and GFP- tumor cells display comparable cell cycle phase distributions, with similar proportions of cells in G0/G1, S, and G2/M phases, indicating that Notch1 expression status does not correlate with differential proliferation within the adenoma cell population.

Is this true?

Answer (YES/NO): NO